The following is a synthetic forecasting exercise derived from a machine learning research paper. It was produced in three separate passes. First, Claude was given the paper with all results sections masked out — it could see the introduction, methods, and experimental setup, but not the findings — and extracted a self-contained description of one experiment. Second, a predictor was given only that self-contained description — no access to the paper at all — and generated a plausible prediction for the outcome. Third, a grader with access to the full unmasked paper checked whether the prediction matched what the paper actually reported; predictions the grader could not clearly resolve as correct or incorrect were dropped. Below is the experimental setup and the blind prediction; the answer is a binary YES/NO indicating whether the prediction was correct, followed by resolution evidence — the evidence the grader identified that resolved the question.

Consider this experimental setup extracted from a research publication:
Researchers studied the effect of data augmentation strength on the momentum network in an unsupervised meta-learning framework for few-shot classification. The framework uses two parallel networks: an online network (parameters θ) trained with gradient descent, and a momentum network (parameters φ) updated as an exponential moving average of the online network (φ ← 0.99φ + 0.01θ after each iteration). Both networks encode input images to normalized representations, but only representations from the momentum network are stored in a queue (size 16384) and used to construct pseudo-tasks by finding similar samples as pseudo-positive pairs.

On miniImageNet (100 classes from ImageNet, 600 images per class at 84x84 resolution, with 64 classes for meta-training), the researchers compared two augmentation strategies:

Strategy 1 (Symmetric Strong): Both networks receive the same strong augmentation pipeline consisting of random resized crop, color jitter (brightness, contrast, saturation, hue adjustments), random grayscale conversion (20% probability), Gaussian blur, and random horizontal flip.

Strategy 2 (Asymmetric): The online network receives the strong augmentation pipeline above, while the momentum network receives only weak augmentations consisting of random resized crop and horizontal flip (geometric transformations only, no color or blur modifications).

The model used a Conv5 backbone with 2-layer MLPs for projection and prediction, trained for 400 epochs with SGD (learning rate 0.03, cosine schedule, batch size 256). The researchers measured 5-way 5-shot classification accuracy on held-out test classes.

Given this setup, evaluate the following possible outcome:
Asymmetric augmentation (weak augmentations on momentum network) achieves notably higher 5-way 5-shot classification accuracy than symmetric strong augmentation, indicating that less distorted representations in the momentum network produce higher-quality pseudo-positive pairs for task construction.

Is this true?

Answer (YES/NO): YES